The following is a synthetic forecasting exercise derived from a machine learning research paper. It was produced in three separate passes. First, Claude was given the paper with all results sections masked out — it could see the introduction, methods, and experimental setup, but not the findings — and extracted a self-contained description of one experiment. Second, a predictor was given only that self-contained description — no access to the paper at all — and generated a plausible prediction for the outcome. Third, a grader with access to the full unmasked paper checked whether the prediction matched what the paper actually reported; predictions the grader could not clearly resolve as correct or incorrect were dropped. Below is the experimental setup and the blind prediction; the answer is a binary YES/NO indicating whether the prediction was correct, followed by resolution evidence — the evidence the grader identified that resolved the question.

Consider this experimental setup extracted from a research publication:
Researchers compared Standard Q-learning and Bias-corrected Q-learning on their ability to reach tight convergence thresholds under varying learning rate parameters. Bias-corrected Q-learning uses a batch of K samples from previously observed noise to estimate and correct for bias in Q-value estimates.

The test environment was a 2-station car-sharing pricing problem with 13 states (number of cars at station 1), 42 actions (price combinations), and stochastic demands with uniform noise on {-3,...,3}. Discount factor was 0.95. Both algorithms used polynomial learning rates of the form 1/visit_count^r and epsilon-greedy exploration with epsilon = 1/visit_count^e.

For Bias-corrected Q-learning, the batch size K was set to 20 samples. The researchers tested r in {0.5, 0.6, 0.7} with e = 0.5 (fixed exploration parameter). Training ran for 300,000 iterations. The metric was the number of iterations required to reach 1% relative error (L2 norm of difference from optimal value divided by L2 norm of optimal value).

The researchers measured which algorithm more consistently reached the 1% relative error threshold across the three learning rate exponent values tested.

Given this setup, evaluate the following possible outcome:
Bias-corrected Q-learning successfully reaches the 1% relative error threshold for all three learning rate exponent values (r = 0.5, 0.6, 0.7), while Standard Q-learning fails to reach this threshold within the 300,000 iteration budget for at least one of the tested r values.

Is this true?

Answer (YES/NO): NO